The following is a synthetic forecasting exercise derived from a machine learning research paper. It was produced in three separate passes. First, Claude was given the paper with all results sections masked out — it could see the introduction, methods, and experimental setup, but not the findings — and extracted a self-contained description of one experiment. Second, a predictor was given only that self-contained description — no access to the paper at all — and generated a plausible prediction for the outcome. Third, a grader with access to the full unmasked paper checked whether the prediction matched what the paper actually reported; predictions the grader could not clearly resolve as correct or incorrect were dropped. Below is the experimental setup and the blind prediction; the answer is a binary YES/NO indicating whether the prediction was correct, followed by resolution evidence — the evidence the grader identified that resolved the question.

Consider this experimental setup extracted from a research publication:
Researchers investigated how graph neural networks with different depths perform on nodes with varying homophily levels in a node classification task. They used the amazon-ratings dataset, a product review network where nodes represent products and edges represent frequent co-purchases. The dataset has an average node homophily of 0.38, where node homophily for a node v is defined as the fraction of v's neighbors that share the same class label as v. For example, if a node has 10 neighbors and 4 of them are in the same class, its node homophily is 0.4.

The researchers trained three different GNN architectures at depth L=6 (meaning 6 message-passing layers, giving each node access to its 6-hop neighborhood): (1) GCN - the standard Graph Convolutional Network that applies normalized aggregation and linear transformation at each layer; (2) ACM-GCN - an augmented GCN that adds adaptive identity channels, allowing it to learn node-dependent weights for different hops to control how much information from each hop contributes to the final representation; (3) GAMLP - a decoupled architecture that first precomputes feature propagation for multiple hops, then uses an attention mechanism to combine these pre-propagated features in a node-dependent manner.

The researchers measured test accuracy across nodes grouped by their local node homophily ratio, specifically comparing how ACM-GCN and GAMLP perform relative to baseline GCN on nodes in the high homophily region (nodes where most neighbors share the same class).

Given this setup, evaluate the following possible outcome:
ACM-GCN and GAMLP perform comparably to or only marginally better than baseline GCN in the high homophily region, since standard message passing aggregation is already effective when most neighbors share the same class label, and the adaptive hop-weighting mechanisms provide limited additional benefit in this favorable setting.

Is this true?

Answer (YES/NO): NO